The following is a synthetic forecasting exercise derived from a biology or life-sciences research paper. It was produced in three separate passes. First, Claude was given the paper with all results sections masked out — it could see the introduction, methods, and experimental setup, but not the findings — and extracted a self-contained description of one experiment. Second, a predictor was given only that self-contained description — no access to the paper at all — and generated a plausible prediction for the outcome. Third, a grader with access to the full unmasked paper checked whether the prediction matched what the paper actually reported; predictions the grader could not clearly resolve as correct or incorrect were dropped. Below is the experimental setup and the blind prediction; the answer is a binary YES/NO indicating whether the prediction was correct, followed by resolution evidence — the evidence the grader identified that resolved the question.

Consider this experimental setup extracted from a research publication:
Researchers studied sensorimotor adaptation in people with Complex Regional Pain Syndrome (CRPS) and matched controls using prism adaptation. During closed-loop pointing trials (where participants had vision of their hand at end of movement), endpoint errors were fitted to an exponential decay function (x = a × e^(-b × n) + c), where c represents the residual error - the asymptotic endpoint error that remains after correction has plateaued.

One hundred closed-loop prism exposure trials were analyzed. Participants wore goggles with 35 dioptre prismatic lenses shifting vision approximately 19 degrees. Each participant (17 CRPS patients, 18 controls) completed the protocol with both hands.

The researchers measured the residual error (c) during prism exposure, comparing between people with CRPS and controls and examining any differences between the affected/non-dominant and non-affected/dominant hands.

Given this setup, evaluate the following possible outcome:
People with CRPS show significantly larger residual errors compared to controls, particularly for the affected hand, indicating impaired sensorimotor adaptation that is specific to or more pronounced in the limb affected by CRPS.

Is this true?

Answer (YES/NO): NO